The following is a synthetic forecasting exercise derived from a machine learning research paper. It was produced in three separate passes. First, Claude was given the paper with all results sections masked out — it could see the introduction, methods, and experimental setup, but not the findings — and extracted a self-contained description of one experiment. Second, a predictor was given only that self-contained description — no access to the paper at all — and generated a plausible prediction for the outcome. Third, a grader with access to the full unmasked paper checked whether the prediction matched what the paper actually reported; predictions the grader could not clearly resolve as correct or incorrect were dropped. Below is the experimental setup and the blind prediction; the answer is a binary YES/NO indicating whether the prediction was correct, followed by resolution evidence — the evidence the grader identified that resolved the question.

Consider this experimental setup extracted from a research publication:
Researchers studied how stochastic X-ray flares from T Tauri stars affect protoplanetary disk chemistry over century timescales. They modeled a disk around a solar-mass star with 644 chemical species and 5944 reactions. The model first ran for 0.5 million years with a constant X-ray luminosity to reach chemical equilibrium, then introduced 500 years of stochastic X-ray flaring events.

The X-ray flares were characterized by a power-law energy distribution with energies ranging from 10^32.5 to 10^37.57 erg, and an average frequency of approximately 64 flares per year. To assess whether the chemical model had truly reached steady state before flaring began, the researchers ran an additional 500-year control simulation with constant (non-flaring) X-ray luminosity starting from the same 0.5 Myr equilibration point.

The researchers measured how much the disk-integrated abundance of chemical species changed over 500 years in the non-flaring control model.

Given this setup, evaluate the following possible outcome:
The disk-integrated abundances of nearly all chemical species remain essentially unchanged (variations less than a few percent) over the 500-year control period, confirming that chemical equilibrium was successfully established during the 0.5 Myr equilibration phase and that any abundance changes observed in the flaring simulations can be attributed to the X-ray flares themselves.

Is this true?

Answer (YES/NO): YES